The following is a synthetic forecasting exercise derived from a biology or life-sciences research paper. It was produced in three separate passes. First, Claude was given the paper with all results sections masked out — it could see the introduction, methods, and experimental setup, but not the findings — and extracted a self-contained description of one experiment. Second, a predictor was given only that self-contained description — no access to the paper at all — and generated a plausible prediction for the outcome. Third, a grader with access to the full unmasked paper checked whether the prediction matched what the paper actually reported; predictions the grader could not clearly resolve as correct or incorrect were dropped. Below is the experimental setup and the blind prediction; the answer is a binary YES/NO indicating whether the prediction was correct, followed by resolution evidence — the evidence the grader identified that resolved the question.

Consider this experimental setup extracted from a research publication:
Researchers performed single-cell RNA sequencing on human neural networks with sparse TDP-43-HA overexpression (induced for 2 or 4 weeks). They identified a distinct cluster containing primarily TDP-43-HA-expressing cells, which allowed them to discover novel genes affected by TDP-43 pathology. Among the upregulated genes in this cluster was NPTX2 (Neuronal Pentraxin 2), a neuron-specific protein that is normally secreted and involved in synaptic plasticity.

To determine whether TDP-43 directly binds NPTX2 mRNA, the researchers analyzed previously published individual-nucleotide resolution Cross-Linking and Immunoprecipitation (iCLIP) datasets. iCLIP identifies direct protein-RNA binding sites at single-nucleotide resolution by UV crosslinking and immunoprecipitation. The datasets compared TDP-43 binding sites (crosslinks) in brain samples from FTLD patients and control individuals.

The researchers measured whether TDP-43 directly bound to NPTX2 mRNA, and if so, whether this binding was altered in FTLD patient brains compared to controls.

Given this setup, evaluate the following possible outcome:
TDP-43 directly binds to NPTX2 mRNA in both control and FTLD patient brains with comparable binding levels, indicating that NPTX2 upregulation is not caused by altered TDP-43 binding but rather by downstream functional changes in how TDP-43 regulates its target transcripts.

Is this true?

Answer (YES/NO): NO